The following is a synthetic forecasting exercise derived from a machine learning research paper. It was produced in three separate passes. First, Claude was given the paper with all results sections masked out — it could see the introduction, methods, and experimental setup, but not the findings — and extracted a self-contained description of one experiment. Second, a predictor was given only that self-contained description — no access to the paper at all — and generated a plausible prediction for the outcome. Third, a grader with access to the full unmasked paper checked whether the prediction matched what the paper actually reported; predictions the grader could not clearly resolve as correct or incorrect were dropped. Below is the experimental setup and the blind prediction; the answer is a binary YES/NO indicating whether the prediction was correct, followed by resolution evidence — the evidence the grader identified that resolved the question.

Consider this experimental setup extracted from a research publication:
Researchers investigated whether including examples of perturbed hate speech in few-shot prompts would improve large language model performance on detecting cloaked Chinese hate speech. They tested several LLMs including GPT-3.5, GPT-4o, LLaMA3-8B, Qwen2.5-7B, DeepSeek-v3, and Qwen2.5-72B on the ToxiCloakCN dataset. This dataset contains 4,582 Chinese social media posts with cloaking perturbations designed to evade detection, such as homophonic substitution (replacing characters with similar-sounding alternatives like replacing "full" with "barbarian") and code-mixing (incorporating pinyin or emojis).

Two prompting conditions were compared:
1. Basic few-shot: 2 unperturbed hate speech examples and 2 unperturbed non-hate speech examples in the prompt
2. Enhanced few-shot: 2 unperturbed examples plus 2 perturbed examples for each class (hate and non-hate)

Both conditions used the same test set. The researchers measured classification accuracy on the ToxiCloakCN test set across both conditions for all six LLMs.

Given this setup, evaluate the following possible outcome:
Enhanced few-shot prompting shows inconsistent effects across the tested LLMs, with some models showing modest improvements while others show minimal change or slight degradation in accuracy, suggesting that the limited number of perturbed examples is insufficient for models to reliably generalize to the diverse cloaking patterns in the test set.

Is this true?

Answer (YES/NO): YES